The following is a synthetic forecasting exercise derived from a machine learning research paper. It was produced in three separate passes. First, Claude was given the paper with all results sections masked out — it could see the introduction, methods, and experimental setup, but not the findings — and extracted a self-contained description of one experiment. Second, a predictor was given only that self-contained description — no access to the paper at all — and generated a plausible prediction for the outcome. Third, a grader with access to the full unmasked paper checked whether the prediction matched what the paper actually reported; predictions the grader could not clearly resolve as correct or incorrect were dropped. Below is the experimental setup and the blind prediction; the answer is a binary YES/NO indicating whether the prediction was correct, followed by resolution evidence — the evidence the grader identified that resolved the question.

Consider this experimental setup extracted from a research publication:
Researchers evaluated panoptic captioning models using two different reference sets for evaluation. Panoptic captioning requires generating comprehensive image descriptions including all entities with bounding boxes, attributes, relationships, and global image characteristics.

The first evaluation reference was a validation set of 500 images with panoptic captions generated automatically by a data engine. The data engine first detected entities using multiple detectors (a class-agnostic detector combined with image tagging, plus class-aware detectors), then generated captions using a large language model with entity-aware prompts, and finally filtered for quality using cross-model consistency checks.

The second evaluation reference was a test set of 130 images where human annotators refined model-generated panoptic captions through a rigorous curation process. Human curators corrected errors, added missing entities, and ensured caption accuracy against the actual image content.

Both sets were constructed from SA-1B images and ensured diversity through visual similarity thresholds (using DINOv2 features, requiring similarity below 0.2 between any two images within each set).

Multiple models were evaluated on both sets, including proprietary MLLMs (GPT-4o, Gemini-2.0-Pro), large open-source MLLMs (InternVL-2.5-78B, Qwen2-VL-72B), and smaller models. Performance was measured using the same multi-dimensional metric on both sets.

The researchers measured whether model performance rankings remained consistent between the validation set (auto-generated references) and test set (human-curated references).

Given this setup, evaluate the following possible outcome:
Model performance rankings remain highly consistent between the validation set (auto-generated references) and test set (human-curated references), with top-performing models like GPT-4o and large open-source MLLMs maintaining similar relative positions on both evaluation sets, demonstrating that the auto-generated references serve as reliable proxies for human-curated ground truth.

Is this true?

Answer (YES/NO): NO